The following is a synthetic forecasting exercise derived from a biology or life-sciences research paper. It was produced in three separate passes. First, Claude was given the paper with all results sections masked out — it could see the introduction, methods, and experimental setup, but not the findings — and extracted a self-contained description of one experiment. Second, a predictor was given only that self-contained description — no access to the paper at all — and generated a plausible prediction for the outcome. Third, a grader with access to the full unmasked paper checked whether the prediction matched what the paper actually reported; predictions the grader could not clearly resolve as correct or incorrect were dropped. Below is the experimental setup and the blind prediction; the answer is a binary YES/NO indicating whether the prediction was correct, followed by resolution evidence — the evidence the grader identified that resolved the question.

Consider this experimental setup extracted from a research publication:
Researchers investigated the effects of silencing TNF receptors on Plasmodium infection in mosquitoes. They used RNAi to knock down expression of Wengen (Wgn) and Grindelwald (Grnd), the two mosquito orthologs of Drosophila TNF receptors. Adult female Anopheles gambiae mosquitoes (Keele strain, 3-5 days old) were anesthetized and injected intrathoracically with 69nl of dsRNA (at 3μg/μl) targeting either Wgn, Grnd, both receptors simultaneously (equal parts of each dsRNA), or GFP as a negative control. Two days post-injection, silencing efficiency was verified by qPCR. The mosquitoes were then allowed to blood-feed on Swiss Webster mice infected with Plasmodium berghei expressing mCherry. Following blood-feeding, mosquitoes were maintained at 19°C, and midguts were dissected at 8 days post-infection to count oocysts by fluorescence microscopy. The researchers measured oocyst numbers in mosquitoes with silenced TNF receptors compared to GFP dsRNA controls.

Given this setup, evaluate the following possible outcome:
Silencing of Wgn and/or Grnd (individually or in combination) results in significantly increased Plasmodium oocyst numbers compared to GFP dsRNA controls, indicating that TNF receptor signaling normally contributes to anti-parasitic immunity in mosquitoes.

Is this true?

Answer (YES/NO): YES